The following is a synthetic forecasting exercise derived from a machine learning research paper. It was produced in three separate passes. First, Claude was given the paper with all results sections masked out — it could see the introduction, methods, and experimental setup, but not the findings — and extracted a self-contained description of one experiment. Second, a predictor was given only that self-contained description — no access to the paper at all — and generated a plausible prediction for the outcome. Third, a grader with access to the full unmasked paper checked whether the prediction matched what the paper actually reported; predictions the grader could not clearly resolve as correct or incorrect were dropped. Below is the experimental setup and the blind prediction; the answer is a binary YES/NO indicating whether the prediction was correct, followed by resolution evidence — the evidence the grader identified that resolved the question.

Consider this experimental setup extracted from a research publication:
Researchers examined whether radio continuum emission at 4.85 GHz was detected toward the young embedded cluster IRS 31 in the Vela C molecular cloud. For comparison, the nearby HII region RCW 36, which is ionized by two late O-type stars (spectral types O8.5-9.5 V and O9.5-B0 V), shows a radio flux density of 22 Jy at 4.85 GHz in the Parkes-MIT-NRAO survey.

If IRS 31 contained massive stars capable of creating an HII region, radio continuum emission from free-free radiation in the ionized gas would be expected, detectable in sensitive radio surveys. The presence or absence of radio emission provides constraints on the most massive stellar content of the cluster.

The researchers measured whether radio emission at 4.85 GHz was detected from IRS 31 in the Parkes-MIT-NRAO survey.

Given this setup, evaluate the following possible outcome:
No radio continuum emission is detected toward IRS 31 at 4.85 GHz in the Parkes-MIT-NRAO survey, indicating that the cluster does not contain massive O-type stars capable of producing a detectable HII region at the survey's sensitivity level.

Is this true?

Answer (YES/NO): YES